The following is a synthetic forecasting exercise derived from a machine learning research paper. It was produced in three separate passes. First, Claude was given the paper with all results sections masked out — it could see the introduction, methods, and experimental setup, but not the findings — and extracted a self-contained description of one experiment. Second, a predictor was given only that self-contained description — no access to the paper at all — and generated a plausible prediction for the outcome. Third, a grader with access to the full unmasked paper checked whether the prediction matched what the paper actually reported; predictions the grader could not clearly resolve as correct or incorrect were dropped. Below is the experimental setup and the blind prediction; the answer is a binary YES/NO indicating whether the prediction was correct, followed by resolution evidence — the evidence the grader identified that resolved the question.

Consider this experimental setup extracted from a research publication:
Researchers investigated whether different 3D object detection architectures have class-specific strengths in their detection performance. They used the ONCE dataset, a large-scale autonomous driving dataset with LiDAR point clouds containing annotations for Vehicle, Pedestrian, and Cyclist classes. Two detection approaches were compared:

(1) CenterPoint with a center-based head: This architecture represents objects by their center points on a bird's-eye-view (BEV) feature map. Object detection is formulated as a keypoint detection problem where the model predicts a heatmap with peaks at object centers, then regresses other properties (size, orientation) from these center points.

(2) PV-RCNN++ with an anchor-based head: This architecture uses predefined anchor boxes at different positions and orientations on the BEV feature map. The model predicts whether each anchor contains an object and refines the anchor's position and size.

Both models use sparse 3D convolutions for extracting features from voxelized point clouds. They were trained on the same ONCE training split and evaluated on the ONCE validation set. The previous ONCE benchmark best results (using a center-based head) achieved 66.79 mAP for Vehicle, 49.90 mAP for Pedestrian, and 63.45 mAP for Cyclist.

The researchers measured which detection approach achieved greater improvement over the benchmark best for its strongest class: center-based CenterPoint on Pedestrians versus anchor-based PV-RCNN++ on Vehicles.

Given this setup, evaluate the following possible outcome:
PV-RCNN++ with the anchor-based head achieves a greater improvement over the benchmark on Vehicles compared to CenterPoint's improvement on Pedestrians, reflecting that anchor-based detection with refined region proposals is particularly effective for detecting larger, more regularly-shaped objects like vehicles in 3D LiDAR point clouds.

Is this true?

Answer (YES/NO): YES